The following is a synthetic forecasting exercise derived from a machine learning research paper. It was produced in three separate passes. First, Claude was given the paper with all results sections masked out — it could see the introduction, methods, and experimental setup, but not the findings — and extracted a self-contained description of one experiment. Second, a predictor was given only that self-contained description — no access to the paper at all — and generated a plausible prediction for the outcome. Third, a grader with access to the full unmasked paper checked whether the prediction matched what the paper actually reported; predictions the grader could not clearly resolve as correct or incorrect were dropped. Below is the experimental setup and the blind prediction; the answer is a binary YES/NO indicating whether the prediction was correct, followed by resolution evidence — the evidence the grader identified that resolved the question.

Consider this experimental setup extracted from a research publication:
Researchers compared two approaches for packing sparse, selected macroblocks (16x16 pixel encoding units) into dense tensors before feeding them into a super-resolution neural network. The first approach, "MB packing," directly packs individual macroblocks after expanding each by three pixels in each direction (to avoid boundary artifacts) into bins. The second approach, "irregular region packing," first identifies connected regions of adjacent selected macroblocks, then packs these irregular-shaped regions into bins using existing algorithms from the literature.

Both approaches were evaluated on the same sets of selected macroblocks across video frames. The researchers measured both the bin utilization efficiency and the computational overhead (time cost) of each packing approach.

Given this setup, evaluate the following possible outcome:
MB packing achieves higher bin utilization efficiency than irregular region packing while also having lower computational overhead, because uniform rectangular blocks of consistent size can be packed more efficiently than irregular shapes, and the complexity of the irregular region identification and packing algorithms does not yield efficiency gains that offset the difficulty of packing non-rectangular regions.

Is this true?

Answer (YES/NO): NO